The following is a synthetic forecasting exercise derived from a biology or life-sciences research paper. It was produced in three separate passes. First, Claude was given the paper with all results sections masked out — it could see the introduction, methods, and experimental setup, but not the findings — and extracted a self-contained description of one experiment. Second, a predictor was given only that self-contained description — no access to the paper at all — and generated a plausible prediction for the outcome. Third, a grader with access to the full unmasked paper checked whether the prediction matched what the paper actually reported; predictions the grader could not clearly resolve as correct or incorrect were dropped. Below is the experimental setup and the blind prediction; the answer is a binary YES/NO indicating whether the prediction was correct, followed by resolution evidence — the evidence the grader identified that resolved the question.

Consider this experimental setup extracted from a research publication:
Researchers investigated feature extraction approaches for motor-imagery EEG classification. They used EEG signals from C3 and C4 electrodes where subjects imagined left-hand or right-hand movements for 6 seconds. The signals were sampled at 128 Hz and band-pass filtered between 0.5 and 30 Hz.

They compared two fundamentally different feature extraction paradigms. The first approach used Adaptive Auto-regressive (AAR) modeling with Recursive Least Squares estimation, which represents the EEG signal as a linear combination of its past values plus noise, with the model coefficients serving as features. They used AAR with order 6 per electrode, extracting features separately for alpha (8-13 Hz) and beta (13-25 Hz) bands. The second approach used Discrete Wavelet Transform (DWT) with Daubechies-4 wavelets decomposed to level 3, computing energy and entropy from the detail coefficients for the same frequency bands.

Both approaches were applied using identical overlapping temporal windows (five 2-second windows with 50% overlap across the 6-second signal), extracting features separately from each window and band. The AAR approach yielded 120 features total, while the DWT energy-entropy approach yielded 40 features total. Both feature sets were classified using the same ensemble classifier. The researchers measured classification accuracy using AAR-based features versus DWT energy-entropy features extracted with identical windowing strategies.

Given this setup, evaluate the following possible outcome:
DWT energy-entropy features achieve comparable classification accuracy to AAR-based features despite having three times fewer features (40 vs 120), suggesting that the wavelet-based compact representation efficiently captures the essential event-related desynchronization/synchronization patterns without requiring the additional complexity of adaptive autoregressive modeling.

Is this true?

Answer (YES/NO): NO